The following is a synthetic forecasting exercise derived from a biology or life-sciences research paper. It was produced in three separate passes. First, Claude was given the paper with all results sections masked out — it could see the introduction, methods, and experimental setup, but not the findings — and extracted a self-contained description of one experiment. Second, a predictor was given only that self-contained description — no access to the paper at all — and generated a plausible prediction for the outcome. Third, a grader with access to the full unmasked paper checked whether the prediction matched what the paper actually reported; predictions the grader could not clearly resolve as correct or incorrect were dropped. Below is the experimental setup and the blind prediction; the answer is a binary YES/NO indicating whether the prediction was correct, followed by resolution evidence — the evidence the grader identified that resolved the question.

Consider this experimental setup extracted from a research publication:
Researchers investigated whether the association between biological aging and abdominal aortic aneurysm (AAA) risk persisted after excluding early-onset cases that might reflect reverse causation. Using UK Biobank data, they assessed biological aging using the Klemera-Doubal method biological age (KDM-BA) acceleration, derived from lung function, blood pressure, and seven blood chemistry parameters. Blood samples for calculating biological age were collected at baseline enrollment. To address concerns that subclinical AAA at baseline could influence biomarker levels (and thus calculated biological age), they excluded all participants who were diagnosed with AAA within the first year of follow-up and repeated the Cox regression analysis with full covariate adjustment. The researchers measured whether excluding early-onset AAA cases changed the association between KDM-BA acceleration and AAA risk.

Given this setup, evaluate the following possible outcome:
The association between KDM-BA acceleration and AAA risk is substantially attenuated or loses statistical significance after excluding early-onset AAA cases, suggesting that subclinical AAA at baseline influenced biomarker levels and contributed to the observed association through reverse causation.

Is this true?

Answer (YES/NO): NO